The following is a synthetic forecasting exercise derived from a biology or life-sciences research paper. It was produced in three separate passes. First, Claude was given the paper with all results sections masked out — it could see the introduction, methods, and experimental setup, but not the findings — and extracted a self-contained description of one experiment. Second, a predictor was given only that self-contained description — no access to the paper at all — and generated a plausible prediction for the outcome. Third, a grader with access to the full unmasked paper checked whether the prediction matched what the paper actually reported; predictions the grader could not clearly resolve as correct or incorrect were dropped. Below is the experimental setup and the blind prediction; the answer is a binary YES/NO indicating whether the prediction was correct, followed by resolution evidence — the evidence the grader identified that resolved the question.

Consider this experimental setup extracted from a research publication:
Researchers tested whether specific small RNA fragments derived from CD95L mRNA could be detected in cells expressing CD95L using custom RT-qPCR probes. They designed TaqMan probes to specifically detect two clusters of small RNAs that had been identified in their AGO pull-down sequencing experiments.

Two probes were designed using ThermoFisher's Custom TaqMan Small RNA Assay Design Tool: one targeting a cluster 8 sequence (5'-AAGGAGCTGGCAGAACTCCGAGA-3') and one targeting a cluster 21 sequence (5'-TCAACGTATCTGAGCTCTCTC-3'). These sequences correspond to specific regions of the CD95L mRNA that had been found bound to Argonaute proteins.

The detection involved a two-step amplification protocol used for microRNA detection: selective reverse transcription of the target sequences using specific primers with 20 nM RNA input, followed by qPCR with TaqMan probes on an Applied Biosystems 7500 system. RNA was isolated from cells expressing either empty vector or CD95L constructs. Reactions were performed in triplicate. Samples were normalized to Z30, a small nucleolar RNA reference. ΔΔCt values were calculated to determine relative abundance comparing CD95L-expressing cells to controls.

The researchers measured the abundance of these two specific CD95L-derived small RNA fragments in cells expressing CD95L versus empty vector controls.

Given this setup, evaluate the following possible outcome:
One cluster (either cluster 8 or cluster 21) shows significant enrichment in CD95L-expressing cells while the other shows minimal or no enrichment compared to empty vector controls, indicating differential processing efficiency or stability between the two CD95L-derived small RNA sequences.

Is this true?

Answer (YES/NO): NO